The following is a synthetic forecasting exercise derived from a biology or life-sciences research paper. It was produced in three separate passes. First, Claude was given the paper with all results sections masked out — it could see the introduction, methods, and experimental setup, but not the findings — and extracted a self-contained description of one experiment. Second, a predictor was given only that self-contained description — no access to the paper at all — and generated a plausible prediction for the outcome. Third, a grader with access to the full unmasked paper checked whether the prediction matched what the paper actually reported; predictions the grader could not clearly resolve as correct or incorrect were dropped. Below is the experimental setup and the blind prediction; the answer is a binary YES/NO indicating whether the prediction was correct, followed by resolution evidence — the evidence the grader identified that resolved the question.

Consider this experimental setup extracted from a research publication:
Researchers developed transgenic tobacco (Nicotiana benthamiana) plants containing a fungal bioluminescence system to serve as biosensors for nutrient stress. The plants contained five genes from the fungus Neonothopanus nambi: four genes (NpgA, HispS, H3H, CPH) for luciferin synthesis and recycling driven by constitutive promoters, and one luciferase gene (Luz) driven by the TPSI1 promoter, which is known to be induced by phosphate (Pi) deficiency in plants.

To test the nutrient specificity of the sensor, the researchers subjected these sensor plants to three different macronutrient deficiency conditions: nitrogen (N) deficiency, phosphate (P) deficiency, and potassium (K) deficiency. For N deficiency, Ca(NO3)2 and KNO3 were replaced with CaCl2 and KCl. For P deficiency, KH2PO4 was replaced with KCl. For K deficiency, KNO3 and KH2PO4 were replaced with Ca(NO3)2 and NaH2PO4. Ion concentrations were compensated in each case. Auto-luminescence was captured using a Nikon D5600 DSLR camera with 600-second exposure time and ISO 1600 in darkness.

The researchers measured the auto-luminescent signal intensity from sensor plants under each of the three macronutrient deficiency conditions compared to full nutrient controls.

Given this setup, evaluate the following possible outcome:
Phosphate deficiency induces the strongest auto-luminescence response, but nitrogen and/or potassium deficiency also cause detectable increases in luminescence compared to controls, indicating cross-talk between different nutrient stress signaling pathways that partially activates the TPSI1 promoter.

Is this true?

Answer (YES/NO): YES